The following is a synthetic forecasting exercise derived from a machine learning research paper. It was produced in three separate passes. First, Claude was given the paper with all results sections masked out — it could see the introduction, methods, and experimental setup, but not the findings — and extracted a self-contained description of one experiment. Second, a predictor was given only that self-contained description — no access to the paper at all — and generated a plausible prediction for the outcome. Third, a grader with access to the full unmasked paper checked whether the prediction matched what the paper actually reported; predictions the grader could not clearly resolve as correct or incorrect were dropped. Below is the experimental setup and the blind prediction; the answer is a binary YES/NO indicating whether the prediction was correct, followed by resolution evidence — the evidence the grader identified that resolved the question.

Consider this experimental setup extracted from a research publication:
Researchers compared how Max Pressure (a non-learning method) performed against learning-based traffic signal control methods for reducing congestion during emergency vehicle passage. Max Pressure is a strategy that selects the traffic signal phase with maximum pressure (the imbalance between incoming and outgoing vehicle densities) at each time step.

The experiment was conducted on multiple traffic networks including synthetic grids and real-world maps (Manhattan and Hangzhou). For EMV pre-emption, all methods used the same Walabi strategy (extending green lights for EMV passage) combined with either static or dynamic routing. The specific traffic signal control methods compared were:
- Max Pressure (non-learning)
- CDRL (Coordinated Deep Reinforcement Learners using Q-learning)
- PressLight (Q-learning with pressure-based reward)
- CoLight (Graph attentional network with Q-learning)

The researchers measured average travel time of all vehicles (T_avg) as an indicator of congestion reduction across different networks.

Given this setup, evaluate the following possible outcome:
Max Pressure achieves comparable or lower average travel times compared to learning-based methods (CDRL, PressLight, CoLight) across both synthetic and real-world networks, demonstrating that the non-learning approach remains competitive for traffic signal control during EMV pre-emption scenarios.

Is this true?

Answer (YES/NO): NO